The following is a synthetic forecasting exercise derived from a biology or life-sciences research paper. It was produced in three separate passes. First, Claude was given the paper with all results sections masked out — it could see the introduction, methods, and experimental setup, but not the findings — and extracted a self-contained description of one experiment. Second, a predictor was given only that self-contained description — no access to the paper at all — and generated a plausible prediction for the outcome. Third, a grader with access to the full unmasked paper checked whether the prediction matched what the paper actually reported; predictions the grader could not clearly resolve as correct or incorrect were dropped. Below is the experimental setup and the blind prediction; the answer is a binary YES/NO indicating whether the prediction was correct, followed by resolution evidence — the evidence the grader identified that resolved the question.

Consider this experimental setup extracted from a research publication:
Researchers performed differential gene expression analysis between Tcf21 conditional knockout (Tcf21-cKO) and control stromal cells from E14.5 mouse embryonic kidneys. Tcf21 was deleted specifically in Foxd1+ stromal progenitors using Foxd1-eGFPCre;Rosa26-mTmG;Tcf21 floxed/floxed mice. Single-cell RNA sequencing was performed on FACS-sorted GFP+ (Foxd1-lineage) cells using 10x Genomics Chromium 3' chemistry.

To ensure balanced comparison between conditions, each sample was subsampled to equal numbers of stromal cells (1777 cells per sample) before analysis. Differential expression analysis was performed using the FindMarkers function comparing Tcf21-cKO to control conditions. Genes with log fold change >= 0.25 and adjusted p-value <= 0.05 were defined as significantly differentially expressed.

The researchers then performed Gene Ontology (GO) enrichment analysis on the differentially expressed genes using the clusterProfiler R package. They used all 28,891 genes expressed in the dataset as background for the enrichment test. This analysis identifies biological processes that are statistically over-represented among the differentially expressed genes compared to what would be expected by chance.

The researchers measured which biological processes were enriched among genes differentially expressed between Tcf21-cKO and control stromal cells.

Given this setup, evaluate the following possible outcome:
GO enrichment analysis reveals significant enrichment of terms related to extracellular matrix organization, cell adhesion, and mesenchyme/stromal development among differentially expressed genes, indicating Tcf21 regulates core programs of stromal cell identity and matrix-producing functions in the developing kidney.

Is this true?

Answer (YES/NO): NO